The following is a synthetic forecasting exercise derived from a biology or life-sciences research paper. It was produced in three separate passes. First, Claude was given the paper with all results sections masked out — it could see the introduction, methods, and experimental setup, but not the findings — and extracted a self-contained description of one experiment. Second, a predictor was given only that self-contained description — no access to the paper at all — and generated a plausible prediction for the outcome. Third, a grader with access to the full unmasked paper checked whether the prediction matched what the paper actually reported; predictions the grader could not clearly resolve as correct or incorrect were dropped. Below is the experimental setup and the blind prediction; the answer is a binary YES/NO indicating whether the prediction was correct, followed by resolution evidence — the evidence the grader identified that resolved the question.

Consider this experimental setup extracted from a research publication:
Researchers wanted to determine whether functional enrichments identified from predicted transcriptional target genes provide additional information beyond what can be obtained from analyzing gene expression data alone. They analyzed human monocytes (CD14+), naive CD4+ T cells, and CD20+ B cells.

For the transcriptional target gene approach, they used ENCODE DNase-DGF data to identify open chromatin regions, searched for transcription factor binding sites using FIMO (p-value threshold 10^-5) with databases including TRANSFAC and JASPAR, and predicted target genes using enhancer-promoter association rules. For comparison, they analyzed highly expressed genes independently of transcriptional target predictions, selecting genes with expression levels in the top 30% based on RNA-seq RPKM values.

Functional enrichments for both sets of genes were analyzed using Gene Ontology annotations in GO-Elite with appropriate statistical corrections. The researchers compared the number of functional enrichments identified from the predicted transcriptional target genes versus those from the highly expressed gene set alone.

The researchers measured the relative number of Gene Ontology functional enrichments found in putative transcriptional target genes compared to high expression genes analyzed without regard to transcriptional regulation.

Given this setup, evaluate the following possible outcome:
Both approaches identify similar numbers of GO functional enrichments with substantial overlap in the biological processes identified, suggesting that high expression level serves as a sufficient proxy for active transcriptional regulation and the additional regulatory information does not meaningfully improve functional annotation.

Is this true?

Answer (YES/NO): NO